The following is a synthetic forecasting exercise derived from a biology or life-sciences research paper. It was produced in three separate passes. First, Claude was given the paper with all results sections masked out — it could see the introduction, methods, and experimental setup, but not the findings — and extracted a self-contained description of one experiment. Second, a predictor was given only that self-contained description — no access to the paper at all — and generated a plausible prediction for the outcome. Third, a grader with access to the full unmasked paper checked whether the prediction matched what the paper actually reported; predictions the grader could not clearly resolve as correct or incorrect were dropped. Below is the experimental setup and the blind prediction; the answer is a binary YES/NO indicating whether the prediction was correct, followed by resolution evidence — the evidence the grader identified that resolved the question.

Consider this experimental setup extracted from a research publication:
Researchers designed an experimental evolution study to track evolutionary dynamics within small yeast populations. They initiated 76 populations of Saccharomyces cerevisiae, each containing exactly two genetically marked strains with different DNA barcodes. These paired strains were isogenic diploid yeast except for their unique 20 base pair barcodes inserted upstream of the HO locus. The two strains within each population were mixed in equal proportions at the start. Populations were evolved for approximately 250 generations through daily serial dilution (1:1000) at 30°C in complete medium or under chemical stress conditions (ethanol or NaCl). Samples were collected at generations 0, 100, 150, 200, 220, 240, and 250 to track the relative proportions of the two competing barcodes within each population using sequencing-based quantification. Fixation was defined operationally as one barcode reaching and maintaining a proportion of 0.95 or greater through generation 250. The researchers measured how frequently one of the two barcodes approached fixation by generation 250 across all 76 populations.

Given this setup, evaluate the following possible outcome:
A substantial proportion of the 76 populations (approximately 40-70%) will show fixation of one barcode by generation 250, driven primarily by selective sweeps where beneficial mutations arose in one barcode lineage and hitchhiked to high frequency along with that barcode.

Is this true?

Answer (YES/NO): NO